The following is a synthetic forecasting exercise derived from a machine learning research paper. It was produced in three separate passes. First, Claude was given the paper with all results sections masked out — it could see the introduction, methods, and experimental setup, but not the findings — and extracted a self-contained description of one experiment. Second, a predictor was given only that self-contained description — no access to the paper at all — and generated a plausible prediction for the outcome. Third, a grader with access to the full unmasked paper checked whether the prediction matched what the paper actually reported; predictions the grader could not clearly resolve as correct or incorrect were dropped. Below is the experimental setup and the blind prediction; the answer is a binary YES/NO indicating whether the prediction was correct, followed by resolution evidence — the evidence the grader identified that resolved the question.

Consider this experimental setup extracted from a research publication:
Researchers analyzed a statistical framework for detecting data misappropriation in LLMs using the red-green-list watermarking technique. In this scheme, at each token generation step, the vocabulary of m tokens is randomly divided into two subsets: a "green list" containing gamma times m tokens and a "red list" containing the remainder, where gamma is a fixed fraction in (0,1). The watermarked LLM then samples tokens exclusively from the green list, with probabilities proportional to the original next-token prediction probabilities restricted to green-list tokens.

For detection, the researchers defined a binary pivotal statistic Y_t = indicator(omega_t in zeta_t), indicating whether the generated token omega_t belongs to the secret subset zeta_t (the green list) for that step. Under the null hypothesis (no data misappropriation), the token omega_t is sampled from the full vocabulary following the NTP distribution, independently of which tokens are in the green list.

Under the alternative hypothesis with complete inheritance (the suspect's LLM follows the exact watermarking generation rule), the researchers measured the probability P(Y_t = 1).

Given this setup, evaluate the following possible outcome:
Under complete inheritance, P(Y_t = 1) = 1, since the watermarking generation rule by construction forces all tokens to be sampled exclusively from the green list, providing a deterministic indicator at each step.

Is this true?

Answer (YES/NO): YES